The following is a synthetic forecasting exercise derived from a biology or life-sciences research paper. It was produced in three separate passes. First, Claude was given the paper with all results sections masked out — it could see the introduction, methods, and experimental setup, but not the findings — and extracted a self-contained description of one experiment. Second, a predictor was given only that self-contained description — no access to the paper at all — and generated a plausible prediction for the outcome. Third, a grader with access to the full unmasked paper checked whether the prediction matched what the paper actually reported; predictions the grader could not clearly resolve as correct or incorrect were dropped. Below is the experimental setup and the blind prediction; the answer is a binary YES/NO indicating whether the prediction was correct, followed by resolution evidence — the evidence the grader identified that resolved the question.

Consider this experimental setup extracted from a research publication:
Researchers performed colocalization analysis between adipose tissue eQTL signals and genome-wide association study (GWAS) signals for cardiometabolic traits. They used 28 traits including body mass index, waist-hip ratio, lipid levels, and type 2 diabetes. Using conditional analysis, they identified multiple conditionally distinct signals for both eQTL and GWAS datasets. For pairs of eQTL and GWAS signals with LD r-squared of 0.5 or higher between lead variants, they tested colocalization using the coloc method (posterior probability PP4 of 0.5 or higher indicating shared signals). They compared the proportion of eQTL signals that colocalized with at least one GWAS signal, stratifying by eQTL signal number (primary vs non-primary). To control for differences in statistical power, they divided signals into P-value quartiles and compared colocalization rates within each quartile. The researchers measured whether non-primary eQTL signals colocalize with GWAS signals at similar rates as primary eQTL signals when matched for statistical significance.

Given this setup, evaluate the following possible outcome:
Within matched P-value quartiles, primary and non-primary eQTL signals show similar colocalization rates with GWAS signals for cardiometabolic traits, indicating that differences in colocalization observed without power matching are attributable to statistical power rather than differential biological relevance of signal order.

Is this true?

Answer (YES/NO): NO